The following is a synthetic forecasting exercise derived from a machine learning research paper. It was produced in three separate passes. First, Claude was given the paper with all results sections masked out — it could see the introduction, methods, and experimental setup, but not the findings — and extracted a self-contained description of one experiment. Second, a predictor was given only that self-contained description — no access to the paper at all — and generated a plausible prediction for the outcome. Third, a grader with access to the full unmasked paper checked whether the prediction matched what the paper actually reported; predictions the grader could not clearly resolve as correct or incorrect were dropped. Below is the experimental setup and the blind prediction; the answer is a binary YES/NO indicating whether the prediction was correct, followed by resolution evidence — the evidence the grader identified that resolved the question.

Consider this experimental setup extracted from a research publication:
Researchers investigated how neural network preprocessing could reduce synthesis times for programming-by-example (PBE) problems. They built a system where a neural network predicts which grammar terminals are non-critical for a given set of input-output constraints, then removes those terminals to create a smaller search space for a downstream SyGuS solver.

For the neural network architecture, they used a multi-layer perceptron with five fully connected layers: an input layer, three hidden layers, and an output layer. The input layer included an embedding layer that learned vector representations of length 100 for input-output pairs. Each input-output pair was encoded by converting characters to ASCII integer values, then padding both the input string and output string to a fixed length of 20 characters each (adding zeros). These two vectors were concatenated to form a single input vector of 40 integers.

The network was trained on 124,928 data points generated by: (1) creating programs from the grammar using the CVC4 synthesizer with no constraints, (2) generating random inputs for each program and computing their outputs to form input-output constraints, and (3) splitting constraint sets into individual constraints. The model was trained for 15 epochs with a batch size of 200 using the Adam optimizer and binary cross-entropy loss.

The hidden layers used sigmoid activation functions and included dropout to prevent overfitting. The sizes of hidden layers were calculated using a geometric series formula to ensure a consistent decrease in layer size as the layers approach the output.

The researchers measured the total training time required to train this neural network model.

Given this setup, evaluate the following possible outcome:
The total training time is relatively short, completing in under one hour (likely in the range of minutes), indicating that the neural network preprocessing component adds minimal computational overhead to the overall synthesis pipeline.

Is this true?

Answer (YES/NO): YES